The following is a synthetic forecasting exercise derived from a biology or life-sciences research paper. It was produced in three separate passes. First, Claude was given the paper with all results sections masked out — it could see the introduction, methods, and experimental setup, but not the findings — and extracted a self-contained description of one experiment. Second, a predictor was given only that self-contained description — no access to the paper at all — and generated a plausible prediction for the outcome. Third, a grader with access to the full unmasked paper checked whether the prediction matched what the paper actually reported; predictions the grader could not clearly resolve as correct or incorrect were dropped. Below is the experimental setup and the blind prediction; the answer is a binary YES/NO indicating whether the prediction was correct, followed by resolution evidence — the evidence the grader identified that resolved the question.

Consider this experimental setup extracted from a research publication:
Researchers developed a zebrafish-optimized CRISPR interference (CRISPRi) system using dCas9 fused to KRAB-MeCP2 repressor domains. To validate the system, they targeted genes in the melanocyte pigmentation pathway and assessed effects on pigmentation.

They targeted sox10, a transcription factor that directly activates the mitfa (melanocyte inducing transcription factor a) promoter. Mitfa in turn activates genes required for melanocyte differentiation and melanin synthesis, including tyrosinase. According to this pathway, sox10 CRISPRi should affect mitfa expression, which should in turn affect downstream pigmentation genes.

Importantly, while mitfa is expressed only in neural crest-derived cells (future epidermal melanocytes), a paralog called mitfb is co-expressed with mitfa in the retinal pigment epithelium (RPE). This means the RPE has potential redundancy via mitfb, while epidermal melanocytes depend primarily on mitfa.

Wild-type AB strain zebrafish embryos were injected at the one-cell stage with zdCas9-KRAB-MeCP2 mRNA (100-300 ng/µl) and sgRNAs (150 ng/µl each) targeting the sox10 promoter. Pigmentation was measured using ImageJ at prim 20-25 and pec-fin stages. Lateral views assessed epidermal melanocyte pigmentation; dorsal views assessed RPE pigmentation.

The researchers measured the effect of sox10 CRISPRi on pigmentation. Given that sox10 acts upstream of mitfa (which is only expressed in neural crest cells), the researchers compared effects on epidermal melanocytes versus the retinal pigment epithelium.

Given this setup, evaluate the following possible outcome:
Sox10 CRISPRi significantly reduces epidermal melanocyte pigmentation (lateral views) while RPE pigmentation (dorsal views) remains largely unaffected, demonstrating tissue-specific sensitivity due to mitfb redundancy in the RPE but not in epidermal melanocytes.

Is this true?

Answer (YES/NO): NO